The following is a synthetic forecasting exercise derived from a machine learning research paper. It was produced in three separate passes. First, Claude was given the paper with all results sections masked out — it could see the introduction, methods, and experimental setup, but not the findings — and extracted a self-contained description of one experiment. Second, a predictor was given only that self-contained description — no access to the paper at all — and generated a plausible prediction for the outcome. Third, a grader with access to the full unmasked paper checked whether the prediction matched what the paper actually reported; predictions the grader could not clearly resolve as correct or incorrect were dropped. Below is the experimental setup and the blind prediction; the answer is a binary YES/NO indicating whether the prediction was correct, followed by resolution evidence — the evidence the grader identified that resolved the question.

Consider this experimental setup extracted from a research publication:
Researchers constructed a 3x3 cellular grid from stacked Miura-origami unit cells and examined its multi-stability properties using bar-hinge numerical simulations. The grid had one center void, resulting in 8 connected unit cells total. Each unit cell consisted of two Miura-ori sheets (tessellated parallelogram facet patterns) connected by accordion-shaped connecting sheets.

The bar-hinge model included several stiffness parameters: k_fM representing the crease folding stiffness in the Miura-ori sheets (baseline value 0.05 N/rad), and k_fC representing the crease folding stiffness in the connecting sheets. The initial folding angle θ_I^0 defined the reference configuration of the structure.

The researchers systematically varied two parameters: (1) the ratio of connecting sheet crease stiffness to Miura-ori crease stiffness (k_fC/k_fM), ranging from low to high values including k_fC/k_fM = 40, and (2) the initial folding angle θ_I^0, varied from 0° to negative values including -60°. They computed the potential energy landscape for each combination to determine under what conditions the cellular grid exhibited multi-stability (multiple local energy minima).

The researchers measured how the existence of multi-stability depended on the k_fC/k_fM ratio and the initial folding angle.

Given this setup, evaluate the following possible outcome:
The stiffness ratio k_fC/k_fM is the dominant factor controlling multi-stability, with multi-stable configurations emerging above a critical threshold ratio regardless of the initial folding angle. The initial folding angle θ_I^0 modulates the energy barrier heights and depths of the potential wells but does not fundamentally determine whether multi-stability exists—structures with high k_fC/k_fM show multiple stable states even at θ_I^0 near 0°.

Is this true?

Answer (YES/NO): NO